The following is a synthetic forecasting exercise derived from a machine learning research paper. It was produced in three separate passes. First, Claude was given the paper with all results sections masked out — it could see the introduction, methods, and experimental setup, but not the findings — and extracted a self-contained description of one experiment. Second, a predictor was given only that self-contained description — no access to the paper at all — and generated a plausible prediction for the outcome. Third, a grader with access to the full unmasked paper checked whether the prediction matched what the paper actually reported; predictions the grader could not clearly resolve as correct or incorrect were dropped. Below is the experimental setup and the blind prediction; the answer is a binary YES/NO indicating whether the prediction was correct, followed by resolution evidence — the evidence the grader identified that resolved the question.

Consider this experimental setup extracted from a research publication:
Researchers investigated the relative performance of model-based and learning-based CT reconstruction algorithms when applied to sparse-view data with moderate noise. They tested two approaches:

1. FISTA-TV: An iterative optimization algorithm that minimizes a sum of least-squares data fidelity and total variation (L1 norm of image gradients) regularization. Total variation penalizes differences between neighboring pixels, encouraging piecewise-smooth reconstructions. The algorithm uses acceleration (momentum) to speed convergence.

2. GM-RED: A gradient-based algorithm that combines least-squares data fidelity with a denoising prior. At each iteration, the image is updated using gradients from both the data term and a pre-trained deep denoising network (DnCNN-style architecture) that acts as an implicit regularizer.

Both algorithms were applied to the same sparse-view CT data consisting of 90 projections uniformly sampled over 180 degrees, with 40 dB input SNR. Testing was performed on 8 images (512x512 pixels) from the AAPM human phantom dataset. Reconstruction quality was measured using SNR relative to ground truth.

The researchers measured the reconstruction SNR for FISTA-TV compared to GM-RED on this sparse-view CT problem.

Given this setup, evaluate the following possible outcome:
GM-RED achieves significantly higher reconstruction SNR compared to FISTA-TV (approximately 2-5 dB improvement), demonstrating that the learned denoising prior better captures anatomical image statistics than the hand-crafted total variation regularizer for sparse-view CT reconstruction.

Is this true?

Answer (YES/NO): NO